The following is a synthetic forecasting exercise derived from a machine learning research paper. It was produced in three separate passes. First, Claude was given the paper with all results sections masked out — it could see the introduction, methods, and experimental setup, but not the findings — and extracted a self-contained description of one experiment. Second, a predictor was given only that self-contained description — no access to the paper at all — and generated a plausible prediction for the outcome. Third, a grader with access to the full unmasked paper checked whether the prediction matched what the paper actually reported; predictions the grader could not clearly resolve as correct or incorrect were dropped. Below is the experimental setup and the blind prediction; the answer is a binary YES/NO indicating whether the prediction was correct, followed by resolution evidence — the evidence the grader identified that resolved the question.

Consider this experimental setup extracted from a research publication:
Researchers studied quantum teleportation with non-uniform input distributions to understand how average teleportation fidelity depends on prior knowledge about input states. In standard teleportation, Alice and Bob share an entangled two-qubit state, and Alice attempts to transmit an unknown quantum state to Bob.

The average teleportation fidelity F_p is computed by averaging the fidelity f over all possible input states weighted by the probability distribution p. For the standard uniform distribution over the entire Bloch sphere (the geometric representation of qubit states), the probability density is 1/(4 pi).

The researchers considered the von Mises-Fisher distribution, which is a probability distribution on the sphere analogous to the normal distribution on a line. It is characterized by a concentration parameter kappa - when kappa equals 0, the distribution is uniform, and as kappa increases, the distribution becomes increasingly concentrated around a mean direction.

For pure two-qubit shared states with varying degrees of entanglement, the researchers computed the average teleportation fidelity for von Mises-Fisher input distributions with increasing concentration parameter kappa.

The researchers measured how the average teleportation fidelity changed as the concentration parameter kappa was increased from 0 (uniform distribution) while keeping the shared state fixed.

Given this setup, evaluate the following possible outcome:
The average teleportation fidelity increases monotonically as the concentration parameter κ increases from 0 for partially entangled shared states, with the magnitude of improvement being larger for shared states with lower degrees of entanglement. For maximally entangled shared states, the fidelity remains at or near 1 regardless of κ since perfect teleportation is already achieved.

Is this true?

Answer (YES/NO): YES